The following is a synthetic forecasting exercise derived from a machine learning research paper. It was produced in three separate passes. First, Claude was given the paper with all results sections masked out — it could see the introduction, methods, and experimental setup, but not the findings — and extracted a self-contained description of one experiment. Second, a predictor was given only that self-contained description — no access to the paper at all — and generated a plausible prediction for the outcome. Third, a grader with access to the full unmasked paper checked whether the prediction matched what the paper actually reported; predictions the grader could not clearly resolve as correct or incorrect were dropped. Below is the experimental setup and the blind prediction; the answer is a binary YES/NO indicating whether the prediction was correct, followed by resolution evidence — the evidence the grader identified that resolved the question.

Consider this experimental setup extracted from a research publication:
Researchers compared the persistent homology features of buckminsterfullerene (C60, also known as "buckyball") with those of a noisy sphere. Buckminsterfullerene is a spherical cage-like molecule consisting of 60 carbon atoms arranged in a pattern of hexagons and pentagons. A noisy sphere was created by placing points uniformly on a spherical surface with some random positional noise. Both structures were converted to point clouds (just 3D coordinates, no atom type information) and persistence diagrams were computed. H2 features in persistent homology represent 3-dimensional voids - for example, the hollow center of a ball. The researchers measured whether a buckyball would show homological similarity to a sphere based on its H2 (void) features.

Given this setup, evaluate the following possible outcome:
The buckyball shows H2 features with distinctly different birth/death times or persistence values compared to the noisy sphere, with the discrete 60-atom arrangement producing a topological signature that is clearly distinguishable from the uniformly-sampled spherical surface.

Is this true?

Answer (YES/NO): NO